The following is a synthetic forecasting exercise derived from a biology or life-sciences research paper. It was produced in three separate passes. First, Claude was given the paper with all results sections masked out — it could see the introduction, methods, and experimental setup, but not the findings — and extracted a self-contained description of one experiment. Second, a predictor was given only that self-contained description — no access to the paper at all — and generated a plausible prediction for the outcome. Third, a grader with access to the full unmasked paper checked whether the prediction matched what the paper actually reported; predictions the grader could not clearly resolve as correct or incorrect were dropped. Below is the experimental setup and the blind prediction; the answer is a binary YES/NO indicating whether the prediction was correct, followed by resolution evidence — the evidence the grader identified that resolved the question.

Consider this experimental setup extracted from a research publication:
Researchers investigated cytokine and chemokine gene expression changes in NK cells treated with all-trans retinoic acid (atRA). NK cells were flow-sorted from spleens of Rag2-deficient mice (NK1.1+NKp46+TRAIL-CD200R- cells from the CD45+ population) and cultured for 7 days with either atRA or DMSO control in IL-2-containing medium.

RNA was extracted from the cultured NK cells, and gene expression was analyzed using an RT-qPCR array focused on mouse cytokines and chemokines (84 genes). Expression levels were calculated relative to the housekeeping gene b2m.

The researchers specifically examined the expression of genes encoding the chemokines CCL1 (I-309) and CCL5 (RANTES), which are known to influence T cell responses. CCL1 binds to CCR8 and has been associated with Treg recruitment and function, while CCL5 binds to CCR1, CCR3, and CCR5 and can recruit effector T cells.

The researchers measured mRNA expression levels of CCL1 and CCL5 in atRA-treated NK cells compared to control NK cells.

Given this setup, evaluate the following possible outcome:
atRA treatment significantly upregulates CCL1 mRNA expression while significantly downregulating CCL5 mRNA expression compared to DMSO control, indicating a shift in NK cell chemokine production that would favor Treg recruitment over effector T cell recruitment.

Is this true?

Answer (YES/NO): NO